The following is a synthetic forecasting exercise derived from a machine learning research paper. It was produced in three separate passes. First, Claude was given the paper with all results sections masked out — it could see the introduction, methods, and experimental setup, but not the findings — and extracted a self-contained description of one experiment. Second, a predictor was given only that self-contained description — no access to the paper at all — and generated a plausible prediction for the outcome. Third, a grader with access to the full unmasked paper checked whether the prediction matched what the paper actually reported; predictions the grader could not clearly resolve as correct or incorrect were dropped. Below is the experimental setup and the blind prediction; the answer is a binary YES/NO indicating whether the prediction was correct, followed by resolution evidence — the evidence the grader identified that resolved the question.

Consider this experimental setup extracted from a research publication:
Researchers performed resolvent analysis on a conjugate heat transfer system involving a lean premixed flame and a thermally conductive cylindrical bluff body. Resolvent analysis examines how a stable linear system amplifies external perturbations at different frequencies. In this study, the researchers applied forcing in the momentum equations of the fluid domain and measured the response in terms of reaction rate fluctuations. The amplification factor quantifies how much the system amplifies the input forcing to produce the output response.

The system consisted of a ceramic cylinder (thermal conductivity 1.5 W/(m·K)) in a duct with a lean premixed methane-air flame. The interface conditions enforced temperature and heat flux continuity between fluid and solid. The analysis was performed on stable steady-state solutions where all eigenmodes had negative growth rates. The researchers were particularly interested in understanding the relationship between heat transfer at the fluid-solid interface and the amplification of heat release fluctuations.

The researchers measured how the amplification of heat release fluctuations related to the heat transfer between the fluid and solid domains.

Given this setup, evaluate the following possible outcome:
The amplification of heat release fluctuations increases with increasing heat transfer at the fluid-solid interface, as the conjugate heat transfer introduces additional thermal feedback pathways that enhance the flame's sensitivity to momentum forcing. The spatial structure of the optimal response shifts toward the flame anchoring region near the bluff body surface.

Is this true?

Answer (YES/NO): NO